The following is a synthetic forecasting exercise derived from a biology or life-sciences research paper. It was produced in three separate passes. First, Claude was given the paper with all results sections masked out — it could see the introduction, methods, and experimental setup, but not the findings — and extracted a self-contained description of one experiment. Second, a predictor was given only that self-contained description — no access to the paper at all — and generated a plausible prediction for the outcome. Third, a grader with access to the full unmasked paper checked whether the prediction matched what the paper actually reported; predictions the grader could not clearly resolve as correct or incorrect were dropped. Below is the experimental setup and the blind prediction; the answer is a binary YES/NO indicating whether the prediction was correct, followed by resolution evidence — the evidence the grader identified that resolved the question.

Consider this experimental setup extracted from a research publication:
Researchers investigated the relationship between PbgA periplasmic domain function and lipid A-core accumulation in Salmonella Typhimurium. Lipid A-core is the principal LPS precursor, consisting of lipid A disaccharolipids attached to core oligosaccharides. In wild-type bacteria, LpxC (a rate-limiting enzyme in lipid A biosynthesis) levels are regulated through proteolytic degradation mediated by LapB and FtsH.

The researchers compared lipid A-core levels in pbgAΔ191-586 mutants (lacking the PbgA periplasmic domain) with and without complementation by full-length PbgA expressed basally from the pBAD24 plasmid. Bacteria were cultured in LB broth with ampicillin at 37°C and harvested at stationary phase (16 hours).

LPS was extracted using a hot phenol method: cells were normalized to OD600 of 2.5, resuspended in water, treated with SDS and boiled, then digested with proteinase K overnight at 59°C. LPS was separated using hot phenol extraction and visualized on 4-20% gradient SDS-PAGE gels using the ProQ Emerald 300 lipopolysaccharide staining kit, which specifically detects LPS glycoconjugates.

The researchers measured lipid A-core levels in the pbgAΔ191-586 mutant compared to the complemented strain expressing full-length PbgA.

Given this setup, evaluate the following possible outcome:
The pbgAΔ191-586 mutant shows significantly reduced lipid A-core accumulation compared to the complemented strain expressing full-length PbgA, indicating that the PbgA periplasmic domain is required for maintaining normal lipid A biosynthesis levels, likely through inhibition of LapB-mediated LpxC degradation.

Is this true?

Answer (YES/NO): NO